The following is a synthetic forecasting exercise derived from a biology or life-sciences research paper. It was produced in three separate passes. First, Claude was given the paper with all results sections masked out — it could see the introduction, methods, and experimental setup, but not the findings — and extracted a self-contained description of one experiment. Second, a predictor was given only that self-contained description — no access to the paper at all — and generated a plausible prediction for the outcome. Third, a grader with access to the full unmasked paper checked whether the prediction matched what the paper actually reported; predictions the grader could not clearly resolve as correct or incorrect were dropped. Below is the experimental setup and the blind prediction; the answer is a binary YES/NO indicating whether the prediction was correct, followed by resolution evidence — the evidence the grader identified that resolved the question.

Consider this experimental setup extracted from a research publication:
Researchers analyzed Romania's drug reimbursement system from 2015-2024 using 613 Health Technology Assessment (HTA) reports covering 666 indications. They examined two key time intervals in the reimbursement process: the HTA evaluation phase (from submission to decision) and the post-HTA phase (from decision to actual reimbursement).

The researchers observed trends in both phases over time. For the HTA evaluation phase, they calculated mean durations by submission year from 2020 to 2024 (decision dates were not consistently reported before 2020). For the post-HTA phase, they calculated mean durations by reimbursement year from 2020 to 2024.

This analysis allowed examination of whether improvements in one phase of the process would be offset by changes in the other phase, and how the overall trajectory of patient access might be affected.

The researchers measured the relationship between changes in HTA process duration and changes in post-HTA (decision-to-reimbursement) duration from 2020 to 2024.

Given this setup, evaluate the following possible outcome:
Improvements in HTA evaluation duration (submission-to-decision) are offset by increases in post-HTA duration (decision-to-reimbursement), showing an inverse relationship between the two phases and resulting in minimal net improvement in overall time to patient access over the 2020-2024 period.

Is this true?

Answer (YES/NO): NO